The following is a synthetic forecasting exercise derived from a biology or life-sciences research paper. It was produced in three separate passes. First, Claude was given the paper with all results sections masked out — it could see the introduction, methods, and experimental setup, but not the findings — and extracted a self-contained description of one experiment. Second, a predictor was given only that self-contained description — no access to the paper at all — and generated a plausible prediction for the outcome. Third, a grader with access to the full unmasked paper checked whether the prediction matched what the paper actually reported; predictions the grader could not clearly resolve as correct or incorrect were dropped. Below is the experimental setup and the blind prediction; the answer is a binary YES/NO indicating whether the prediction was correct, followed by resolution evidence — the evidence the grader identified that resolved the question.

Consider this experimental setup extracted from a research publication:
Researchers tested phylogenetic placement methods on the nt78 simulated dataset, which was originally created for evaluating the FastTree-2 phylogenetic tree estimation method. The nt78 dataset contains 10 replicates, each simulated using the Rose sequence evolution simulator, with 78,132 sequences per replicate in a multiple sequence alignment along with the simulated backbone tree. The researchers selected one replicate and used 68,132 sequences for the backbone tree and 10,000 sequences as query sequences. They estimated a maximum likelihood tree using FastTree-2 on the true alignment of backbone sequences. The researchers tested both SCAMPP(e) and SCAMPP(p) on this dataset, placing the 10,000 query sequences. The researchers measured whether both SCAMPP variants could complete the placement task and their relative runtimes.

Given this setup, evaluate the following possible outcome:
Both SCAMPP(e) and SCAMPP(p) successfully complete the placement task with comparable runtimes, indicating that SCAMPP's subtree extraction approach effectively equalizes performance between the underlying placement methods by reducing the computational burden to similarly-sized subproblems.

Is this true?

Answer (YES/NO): NO